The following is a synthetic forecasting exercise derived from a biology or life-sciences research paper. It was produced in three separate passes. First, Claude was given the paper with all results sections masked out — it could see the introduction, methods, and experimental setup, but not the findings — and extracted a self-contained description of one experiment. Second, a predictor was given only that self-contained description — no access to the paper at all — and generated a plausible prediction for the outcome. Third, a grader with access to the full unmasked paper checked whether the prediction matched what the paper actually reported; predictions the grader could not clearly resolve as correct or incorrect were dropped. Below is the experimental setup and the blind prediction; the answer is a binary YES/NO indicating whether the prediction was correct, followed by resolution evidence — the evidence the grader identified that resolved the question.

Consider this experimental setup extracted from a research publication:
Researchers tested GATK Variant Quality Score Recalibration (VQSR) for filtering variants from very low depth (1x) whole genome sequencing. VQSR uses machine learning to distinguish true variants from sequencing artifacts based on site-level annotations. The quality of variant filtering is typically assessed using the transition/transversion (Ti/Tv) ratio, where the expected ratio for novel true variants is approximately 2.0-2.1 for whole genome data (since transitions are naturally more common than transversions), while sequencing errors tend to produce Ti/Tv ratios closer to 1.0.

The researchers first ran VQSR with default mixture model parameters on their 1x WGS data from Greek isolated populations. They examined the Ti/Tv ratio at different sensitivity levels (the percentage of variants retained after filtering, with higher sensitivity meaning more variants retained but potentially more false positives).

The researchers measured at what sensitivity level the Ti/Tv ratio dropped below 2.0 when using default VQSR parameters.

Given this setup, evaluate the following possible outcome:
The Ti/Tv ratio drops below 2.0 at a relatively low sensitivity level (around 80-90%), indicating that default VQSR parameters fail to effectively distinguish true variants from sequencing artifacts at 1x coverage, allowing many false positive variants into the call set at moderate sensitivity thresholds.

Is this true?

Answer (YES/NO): YES